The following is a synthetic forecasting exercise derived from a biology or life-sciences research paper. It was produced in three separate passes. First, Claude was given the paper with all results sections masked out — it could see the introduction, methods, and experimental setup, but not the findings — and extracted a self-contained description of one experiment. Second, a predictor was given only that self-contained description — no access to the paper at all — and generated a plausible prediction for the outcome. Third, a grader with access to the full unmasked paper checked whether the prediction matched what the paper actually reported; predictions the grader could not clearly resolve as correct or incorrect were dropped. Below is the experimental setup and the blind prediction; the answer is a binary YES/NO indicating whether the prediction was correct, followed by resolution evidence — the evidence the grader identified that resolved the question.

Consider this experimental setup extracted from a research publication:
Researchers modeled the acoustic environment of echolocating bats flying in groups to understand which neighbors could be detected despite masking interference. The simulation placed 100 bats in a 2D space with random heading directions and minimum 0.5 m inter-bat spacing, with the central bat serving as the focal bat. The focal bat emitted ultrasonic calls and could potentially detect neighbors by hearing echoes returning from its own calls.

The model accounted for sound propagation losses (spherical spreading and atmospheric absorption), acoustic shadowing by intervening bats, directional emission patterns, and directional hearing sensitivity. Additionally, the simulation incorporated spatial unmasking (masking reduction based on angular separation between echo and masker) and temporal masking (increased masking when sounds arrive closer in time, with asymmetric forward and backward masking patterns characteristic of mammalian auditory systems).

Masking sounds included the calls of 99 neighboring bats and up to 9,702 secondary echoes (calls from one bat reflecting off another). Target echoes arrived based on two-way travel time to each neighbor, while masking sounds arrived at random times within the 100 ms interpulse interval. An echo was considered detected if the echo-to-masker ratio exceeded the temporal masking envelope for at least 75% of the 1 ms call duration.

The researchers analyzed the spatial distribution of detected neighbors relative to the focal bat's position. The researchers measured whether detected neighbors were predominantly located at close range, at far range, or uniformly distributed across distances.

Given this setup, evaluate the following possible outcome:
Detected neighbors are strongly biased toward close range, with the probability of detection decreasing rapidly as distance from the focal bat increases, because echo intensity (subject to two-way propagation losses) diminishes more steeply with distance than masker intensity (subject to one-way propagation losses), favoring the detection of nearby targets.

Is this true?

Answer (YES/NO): YES